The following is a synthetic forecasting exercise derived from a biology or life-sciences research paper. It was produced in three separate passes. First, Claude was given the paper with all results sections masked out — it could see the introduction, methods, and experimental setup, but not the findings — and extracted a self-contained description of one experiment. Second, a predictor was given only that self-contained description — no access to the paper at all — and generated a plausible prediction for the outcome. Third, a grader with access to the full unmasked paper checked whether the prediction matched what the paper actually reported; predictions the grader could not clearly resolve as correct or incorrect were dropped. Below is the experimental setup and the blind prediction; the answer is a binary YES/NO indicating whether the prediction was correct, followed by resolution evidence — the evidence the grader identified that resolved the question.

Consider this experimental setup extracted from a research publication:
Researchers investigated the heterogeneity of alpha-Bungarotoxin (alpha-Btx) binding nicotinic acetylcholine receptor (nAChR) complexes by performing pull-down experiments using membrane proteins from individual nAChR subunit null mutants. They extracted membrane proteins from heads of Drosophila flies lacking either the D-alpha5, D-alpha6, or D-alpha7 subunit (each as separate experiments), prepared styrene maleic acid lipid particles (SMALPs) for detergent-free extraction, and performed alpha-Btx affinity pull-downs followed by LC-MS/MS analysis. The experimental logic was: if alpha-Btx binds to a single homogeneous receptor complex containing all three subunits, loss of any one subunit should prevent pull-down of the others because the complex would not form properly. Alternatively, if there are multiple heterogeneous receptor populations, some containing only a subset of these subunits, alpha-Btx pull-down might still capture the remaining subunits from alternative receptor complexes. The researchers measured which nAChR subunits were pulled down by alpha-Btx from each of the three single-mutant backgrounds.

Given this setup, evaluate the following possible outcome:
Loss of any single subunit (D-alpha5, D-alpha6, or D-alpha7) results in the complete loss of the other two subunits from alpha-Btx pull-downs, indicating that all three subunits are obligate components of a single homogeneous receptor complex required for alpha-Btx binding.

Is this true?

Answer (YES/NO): NO